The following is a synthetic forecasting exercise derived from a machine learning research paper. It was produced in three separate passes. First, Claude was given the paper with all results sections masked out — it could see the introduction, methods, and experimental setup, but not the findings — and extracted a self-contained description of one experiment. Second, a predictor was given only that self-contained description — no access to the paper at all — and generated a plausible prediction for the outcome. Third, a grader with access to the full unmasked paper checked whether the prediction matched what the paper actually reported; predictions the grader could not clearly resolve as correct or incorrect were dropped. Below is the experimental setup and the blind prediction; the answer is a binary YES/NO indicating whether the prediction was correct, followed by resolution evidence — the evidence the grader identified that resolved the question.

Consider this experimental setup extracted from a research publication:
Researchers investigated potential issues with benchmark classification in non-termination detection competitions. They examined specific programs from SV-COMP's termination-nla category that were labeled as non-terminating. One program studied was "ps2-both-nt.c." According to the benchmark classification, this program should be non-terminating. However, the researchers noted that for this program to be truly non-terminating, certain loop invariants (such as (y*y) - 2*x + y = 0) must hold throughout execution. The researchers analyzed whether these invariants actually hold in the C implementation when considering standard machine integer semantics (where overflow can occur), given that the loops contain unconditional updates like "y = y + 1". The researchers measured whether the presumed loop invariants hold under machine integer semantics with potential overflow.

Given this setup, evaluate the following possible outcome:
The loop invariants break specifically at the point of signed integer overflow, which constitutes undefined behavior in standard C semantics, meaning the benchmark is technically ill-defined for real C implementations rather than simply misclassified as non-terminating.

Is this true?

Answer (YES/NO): NO